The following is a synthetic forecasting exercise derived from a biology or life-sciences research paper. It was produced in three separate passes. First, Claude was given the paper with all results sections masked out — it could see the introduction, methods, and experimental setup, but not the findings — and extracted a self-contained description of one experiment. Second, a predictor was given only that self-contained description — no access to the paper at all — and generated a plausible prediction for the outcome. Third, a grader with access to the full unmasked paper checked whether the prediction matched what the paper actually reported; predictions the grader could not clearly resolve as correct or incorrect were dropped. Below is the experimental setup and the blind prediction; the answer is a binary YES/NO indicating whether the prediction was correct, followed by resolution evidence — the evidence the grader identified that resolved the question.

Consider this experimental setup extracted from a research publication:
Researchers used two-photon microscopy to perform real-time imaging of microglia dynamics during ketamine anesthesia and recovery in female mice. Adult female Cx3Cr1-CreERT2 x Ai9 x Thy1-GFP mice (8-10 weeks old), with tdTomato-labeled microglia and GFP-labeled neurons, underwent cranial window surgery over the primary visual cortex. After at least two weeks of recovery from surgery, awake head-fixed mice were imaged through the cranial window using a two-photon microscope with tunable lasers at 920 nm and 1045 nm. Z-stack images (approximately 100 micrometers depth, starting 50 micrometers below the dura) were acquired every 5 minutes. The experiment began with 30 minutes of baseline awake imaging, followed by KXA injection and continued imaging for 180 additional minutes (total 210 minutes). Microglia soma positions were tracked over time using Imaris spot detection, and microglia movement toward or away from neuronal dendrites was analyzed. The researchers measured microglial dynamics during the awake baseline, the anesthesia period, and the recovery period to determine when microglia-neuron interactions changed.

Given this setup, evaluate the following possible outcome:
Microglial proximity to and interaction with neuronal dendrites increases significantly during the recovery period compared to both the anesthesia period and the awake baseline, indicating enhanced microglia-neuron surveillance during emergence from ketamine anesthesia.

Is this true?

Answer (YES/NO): YES